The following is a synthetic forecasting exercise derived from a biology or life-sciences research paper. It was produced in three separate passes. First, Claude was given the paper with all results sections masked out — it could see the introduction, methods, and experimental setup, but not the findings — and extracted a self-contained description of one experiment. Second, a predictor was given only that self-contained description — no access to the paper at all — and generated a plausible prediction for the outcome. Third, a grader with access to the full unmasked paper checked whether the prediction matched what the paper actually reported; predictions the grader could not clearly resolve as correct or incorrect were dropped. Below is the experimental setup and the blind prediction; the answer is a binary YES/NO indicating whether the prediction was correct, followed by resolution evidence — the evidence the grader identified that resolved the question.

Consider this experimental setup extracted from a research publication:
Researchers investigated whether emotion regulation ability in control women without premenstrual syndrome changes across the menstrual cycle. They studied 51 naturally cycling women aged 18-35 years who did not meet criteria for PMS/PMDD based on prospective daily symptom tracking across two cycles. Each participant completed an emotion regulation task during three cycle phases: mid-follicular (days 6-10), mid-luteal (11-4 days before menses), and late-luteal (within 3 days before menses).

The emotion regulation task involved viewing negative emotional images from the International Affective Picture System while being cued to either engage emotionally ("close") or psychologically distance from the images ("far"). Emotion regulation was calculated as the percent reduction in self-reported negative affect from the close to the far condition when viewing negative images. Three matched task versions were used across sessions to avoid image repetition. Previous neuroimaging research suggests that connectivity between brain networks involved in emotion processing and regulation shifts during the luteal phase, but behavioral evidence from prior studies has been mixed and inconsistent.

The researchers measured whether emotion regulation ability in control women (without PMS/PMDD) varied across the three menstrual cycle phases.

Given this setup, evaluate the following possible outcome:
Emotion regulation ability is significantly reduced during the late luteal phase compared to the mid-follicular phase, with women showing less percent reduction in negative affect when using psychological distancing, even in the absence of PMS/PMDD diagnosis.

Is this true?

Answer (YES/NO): NO